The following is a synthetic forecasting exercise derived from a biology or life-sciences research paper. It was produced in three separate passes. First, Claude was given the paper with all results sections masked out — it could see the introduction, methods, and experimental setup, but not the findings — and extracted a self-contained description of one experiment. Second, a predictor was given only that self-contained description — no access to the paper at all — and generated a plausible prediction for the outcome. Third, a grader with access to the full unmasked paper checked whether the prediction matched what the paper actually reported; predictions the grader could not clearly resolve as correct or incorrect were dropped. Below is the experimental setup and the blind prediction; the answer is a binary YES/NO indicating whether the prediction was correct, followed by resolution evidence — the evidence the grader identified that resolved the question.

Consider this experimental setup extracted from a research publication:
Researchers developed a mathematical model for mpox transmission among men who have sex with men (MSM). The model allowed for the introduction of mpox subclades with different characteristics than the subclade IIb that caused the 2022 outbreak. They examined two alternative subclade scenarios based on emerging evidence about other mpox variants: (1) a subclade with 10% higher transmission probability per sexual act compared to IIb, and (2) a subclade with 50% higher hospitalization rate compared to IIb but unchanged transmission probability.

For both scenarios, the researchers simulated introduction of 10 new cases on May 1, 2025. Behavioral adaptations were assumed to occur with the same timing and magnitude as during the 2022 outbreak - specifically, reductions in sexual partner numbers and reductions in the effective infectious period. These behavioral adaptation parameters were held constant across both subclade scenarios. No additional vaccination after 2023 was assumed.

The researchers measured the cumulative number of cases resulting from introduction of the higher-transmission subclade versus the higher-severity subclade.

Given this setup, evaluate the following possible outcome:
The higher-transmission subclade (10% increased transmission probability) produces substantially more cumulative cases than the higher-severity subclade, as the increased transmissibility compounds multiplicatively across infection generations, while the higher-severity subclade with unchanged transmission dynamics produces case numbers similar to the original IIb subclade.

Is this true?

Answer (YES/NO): NO